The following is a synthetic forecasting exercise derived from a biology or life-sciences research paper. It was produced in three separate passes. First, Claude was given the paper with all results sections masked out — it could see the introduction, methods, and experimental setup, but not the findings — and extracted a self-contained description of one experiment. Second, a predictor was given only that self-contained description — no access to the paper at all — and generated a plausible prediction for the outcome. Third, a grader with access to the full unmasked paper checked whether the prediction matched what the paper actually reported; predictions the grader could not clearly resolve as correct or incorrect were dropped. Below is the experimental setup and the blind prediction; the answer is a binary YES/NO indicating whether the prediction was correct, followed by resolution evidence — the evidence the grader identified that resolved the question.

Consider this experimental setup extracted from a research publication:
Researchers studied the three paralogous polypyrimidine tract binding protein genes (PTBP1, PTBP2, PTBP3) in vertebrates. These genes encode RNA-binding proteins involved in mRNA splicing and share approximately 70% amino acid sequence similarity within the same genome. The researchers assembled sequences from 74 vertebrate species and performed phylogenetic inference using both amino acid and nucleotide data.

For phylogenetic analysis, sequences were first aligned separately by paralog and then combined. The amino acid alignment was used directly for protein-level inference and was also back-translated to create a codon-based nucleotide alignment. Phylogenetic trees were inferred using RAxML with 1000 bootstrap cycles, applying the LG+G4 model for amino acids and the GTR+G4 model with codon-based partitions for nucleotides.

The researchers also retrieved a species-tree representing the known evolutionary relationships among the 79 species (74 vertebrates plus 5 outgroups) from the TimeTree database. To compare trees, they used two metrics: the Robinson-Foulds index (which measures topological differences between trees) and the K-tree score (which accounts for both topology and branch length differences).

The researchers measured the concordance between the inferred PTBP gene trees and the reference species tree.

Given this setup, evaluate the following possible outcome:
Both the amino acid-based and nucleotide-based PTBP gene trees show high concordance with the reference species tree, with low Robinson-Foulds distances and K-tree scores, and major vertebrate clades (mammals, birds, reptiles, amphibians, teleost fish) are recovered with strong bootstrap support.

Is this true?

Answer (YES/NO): NO